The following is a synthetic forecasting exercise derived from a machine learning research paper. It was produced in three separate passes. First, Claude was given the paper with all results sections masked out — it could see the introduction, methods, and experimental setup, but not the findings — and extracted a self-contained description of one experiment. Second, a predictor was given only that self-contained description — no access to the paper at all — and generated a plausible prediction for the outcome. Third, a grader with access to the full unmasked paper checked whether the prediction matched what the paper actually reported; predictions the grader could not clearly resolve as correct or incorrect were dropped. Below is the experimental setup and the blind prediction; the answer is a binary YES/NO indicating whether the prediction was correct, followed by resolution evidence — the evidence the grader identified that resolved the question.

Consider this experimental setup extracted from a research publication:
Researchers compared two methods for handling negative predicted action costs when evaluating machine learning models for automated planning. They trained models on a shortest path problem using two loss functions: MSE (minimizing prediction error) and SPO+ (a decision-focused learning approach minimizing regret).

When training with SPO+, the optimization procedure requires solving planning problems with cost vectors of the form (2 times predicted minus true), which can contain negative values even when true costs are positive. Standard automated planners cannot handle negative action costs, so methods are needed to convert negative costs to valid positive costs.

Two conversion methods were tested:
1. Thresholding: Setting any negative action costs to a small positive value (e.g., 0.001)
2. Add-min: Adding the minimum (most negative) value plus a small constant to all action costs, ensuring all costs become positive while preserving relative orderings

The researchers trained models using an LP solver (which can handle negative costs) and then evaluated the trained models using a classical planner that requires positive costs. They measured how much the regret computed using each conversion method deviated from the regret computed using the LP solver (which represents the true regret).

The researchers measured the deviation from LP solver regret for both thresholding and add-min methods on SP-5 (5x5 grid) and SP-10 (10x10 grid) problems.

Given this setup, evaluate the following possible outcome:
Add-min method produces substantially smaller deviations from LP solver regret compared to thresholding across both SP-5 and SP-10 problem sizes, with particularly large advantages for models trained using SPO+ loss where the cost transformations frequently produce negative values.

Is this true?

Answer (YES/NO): YES